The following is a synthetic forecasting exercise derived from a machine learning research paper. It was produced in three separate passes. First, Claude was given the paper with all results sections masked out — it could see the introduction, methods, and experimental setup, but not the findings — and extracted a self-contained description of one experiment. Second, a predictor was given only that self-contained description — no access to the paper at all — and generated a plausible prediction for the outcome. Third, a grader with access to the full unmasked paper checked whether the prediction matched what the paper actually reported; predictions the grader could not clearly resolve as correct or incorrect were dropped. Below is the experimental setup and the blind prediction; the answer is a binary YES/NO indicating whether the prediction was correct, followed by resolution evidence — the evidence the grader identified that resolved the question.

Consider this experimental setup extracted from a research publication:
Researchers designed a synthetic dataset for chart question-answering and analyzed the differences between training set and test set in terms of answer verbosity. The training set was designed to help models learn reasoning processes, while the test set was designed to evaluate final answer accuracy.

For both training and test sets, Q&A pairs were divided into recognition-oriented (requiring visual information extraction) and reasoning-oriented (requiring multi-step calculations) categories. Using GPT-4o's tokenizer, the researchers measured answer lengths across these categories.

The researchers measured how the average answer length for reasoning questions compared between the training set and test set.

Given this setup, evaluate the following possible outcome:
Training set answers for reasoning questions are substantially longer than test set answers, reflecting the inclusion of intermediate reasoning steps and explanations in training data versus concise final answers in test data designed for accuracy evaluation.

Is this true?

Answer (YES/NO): YES